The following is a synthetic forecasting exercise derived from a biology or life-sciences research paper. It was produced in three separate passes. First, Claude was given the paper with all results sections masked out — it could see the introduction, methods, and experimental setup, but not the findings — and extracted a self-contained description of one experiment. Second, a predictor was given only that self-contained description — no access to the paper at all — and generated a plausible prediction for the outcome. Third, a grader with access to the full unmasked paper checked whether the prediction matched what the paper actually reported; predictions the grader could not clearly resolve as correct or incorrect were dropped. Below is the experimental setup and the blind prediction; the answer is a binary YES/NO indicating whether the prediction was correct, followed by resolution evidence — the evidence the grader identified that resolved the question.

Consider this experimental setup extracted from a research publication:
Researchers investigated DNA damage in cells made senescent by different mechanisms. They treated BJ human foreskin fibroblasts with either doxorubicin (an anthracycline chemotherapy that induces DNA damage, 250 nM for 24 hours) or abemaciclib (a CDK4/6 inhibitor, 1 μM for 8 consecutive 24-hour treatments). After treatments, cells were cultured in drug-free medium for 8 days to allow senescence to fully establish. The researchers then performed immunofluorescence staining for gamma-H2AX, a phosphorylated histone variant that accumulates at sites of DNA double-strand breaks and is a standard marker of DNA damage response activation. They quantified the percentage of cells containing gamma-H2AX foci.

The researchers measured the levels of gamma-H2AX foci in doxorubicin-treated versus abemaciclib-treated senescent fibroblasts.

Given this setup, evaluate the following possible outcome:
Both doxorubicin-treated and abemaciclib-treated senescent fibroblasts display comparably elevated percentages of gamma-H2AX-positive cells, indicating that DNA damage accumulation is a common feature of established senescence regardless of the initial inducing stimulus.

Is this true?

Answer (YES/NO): NO